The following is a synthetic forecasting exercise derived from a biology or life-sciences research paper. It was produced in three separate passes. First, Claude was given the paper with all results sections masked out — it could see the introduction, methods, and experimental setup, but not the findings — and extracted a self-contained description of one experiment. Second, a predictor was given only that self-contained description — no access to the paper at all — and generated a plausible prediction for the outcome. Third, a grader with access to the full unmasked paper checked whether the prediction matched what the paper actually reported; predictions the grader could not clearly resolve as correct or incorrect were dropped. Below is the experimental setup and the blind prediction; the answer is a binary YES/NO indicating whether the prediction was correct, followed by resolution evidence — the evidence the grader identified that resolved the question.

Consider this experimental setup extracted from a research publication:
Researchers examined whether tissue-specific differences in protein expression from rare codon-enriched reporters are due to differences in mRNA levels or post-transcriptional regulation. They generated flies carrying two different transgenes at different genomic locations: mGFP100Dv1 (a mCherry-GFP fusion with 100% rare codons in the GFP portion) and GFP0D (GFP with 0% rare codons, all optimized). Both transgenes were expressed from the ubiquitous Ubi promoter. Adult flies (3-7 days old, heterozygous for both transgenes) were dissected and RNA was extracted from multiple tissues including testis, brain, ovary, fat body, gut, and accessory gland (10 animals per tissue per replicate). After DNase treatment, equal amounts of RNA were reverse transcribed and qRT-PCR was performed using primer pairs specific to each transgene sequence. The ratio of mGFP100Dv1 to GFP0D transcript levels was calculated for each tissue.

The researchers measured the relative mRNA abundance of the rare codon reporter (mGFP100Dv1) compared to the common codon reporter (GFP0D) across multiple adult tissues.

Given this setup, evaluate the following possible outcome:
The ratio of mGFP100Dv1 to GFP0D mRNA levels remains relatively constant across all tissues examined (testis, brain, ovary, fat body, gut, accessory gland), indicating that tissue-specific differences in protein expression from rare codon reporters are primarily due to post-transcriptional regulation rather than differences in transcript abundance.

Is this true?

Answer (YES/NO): NO